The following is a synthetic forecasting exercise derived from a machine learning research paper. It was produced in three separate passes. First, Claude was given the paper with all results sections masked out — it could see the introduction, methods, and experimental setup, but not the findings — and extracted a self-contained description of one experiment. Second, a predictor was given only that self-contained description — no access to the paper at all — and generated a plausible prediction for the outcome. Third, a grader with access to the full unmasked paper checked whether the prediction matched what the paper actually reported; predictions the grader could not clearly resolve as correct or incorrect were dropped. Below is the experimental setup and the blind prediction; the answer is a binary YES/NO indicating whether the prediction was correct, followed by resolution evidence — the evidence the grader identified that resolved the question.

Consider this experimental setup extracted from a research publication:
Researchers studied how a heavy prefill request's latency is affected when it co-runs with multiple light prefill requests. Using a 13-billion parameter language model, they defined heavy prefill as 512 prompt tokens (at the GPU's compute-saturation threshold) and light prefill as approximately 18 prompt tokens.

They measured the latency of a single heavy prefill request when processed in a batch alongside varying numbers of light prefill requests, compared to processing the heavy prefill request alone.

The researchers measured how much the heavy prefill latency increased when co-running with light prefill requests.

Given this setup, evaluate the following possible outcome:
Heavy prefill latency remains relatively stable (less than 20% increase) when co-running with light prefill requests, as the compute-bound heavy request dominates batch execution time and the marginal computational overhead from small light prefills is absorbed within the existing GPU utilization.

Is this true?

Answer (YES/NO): NO